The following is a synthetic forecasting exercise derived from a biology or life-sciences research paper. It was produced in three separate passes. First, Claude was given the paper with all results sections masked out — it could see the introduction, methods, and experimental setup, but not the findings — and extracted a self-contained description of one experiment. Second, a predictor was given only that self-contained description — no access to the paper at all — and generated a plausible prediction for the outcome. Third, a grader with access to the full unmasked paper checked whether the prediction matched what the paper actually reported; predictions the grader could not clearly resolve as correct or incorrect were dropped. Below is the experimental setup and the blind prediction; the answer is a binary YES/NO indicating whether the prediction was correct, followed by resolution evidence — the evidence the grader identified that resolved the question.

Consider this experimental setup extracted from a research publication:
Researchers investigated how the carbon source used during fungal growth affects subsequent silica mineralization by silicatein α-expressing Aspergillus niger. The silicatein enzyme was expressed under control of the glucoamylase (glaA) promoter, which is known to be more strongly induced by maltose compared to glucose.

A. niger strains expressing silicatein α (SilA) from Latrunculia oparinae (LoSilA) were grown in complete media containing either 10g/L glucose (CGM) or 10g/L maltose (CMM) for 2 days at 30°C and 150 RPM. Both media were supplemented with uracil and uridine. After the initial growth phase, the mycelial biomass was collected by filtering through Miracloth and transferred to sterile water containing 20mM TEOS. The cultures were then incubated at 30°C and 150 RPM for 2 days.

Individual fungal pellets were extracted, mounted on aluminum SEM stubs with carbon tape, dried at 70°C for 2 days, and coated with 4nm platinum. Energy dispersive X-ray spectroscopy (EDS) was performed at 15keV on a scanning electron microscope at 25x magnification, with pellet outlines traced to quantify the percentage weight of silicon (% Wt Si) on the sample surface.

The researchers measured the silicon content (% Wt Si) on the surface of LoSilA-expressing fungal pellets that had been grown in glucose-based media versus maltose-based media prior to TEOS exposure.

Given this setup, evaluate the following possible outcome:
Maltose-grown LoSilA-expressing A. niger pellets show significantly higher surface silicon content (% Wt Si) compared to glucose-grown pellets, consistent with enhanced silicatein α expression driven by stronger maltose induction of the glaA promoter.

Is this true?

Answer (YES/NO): YES